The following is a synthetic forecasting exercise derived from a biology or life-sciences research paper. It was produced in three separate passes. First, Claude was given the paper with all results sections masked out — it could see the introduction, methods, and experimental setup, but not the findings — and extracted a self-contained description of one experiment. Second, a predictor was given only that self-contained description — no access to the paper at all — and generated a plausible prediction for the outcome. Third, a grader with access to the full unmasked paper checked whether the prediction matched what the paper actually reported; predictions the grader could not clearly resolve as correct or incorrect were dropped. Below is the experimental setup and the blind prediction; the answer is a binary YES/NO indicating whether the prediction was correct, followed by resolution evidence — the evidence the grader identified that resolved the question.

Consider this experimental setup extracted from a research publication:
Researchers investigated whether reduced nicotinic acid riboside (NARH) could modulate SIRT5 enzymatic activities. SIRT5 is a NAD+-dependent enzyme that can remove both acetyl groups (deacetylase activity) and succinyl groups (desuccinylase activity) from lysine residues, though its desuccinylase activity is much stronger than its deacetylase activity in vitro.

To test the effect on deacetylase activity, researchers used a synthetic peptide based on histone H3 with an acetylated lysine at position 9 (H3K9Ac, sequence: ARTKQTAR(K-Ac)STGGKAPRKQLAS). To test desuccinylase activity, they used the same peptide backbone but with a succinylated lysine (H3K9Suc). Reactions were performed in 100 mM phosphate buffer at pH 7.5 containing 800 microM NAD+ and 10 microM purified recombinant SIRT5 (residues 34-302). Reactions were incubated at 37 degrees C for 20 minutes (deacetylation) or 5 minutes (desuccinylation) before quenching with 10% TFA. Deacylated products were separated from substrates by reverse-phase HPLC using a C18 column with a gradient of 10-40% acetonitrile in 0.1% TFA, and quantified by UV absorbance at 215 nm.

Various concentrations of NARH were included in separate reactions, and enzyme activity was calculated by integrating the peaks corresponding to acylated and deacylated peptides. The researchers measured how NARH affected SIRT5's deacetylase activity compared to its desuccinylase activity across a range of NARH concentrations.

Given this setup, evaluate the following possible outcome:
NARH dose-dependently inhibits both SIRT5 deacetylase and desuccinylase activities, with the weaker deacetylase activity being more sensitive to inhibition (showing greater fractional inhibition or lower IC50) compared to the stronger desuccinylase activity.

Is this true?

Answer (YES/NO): NO